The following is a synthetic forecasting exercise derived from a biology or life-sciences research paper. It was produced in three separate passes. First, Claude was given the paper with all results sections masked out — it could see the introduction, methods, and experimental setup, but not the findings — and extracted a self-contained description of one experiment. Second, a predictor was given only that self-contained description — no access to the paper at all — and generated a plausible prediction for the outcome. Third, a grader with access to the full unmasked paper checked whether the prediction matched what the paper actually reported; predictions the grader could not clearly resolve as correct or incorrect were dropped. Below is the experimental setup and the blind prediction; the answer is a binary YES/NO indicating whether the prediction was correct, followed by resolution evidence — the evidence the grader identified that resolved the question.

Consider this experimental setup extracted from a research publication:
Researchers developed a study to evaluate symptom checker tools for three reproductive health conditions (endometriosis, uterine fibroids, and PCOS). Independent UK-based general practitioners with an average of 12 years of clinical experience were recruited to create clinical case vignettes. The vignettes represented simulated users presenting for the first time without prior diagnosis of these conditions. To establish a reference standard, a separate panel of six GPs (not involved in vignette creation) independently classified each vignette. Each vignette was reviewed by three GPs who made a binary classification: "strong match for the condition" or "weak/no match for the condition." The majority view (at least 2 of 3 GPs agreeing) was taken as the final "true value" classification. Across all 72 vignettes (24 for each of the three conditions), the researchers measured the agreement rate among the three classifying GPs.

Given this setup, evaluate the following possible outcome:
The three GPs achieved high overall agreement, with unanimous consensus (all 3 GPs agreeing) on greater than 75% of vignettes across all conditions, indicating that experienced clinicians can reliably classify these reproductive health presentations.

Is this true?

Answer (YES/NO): YES